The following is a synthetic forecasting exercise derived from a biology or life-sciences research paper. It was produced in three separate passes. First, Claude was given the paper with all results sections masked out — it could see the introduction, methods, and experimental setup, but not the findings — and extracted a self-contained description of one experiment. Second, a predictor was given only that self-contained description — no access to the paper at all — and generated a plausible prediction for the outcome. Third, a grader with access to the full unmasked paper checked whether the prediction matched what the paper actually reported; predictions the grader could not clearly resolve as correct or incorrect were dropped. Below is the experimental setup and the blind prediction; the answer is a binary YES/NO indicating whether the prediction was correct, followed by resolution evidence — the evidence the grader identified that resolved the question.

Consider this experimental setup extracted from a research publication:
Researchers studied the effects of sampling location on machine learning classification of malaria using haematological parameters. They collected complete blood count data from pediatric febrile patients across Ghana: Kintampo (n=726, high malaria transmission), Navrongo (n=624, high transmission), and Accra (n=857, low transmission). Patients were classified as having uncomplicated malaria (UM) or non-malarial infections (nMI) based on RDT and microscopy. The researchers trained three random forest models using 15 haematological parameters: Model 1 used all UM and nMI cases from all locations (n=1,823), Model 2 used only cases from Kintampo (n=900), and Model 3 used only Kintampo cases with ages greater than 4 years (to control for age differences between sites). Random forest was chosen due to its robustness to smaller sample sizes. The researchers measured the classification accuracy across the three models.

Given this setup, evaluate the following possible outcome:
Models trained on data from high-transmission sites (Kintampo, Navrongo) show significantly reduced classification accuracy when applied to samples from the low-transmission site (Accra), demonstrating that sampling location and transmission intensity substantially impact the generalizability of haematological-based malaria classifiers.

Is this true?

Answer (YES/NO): NO